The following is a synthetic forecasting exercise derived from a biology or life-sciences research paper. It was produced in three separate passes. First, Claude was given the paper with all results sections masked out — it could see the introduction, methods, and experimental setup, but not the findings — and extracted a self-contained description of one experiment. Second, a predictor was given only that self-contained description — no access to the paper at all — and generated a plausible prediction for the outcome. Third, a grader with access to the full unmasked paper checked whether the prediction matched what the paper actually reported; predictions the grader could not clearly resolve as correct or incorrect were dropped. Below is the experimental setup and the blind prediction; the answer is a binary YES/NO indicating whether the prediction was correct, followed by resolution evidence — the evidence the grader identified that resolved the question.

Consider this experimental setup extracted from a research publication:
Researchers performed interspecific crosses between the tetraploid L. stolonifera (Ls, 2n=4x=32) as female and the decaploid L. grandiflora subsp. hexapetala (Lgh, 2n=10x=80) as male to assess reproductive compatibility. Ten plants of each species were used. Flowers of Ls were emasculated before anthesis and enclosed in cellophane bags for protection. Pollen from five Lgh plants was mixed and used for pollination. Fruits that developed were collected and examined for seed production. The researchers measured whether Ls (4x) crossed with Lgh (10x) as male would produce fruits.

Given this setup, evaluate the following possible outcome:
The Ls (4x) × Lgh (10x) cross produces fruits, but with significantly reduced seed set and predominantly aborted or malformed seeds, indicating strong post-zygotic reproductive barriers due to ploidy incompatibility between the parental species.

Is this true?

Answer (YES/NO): NO